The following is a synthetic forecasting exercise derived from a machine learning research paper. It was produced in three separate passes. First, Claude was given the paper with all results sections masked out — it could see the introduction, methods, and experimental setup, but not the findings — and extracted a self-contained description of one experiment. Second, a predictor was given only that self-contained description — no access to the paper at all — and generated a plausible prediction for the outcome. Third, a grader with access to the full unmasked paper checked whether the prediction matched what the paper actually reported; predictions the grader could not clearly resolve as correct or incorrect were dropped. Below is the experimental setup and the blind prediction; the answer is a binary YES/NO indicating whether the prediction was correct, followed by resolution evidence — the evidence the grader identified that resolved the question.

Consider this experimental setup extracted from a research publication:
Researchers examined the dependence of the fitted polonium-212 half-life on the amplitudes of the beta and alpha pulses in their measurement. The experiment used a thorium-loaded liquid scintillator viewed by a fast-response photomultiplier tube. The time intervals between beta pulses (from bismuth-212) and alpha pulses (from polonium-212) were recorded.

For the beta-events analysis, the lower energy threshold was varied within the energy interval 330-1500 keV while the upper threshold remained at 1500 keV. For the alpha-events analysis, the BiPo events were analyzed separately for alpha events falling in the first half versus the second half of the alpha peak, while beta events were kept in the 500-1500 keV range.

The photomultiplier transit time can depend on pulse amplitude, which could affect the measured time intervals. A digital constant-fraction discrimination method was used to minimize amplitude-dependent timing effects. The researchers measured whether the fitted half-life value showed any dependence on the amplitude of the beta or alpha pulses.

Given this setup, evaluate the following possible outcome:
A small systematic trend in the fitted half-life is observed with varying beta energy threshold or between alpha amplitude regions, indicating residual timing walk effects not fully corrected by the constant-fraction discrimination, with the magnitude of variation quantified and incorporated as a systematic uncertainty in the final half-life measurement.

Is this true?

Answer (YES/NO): YES